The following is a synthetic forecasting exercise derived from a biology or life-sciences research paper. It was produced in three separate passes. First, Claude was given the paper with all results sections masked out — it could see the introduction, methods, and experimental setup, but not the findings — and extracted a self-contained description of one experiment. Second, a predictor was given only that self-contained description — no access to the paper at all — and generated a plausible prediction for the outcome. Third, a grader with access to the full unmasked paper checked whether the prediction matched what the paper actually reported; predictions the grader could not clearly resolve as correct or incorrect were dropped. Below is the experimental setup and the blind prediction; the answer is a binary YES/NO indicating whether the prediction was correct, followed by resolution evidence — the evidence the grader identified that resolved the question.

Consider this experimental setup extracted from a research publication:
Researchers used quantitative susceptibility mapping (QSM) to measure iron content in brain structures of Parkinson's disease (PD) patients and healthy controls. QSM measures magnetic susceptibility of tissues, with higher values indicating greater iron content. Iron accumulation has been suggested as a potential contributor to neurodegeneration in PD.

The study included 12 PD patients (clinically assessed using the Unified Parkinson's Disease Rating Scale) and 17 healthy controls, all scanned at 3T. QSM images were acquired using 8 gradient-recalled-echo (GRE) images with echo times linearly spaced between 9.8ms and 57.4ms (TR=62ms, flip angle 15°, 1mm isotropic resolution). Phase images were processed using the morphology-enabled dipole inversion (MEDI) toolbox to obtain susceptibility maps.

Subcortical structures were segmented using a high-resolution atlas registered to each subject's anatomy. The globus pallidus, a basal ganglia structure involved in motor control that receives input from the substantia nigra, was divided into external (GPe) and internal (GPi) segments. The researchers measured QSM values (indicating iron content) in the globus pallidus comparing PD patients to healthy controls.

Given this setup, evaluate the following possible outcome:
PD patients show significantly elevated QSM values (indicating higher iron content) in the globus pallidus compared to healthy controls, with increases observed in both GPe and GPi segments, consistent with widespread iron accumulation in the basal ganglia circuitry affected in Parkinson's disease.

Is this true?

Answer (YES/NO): NO